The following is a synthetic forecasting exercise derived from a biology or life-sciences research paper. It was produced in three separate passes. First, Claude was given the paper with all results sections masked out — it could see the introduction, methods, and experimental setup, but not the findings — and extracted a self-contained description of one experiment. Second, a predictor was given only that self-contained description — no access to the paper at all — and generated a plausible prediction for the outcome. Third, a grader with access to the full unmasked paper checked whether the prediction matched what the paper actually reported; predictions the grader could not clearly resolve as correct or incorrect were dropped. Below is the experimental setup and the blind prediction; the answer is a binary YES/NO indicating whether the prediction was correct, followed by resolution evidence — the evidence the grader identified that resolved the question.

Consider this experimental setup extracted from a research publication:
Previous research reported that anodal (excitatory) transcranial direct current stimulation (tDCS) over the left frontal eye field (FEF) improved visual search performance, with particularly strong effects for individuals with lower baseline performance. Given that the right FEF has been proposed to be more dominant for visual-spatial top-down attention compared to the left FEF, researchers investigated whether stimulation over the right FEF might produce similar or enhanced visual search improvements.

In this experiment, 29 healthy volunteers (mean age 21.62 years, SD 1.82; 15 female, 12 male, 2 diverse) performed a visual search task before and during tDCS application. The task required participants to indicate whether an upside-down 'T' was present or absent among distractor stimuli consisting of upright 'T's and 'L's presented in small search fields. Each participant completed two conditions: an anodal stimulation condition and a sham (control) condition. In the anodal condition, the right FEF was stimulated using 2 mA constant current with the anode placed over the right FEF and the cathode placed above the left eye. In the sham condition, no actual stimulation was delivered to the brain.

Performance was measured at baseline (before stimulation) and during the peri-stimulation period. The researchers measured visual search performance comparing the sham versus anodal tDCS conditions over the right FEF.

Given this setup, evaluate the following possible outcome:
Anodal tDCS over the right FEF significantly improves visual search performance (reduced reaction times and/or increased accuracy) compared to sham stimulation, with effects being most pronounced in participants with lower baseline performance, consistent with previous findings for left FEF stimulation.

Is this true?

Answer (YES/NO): NO